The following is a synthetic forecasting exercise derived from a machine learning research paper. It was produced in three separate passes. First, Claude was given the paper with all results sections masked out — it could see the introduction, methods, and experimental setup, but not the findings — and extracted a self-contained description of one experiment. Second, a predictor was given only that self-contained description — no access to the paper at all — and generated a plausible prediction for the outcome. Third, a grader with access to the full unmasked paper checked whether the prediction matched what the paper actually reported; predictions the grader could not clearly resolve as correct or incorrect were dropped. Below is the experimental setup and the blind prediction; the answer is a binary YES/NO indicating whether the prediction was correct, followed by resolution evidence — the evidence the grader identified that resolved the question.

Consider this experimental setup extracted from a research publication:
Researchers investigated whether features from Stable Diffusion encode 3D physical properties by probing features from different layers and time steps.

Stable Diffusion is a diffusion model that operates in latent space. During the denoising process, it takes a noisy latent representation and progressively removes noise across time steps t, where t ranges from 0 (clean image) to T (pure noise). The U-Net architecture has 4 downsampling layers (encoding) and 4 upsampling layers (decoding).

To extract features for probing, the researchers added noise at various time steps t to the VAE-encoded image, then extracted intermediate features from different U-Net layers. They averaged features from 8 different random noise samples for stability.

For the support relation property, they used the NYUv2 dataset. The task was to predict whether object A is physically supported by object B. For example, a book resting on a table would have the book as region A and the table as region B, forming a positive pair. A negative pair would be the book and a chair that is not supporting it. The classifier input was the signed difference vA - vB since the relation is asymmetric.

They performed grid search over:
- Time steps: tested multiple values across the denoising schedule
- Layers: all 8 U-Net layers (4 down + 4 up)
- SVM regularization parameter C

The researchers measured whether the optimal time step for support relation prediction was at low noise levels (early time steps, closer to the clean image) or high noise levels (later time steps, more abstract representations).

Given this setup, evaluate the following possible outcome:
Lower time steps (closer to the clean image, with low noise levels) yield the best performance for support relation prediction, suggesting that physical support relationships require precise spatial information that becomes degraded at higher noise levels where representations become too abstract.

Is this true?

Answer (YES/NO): YES